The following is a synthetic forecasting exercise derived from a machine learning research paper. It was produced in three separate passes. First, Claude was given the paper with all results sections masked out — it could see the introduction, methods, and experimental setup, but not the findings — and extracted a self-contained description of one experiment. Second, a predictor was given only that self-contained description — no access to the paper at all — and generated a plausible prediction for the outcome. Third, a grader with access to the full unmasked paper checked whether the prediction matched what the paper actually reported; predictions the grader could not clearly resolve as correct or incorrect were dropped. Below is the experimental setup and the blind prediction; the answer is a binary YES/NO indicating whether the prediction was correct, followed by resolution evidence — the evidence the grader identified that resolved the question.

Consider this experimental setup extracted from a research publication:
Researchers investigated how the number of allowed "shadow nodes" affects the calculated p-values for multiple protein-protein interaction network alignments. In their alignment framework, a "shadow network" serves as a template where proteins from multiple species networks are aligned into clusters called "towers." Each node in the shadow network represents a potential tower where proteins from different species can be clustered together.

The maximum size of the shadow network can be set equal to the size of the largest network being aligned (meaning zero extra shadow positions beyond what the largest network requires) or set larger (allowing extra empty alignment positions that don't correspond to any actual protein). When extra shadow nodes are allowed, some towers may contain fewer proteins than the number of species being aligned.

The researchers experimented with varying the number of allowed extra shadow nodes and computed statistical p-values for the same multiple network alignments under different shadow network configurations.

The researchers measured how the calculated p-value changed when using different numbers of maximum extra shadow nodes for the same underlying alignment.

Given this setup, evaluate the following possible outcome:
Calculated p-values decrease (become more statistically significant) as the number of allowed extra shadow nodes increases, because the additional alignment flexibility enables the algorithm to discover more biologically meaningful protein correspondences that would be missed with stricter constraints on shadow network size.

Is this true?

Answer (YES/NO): NO